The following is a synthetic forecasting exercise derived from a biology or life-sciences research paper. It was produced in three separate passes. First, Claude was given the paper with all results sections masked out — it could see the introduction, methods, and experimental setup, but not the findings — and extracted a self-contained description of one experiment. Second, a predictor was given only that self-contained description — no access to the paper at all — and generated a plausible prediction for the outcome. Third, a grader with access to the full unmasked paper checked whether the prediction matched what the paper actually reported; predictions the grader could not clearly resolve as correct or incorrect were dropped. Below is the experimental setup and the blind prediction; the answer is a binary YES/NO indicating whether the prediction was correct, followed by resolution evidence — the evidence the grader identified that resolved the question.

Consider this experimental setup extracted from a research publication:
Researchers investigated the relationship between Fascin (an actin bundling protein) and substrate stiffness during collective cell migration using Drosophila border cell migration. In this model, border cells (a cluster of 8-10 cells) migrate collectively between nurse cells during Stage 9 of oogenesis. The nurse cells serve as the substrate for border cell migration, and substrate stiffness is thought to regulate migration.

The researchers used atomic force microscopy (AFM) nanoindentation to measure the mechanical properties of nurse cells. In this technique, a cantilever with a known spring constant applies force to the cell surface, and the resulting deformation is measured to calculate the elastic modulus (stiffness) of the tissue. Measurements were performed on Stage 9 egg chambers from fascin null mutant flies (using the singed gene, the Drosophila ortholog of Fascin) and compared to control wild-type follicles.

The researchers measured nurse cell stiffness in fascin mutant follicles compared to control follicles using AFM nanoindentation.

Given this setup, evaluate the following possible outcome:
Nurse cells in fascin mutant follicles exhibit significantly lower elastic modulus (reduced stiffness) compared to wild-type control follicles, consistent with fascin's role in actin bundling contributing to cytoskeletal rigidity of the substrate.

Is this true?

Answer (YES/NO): NO